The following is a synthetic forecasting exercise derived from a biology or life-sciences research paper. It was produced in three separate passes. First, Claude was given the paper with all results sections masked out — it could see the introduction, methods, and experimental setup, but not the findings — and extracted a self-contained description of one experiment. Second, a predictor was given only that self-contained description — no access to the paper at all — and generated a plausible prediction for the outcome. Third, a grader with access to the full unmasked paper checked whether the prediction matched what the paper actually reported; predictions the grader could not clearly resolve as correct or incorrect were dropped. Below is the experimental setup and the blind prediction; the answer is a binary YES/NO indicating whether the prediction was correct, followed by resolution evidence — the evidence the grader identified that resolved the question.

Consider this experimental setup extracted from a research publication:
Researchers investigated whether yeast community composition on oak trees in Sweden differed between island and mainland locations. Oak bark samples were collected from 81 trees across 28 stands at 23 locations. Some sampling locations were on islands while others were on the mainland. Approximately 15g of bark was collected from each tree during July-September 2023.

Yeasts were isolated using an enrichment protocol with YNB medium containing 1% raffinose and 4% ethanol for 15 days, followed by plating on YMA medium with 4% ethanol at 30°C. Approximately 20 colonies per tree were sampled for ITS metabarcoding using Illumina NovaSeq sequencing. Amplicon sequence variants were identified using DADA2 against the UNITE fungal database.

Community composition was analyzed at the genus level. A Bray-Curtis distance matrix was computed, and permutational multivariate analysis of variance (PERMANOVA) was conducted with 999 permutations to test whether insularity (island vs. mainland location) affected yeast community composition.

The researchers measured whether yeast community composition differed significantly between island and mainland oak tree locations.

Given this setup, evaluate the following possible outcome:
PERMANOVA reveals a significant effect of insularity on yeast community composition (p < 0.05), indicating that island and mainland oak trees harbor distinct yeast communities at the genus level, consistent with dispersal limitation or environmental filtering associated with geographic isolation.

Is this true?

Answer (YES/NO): YES